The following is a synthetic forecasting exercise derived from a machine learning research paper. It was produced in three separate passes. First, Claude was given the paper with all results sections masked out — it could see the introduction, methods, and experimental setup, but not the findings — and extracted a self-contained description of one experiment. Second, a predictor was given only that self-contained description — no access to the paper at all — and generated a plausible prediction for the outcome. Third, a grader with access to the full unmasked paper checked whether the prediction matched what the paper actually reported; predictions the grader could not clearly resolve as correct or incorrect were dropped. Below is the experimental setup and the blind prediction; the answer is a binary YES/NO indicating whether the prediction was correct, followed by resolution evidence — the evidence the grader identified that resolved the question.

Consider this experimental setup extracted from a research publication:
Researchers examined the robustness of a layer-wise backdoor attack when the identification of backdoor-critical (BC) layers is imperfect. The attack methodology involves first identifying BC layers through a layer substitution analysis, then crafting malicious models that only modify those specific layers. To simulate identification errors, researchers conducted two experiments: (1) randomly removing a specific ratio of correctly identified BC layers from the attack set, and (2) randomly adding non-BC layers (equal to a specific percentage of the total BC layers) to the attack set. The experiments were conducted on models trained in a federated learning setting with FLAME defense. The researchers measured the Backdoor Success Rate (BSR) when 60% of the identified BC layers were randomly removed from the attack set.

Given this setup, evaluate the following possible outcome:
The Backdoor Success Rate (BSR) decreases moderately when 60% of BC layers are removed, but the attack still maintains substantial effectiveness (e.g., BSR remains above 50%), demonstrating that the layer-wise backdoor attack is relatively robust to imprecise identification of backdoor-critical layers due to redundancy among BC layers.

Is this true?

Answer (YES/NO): YES